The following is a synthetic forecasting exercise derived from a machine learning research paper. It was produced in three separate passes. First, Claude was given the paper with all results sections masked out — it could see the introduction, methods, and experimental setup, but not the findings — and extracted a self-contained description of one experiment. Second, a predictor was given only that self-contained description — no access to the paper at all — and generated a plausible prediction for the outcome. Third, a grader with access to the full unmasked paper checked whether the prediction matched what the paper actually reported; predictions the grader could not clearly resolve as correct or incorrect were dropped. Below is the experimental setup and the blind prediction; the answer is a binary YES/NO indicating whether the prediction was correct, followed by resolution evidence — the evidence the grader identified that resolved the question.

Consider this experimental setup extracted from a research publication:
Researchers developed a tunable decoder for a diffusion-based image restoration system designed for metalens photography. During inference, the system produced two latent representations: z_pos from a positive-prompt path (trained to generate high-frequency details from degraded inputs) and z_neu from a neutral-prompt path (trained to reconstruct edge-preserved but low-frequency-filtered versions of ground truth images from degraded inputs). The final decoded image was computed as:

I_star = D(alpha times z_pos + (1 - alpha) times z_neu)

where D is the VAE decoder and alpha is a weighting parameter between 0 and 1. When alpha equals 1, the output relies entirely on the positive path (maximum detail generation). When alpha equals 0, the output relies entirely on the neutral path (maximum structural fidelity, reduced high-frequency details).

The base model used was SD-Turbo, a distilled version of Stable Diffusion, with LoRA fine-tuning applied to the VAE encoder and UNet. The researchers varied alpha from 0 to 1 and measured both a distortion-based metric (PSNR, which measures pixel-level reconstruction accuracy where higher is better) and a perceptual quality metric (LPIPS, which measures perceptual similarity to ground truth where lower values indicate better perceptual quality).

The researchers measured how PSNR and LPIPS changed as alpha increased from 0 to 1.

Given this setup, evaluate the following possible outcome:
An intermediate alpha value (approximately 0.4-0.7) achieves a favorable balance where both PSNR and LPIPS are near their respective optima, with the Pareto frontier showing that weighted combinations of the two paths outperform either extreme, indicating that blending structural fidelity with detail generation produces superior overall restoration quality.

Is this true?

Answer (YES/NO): NO